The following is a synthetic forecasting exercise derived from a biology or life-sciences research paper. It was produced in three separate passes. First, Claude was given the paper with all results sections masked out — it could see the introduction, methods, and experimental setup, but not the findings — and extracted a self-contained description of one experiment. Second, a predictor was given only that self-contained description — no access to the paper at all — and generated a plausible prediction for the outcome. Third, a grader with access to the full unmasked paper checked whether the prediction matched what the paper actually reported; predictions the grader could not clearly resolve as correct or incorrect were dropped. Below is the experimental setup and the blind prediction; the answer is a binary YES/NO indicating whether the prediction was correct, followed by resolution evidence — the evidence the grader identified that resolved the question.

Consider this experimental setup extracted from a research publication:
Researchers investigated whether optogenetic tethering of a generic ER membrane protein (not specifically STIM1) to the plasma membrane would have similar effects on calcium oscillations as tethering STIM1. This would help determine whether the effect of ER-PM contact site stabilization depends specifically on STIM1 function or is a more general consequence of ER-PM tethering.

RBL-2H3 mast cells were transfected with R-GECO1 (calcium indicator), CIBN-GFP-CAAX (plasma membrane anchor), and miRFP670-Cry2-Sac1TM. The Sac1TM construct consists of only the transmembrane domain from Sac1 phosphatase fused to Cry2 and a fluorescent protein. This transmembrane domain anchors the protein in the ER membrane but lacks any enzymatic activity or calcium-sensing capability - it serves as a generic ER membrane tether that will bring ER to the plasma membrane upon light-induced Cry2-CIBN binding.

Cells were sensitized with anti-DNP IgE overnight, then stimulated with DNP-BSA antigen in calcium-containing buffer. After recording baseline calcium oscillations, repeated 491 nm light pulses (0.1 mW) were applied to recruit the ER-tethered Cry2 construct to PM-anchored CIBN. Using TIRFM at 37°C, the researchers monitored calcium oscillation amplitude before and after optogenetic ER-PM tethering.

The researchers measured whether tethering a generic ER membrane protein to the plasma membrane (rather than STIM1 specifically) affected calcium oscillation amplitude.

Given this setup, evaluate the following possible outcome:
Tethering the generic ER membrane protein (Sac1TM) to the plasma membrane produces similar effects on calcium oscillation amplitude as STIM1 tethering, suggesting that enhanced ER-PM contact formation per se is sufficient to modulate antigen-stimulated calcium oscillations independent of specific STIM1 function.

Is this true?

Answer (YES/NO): YES